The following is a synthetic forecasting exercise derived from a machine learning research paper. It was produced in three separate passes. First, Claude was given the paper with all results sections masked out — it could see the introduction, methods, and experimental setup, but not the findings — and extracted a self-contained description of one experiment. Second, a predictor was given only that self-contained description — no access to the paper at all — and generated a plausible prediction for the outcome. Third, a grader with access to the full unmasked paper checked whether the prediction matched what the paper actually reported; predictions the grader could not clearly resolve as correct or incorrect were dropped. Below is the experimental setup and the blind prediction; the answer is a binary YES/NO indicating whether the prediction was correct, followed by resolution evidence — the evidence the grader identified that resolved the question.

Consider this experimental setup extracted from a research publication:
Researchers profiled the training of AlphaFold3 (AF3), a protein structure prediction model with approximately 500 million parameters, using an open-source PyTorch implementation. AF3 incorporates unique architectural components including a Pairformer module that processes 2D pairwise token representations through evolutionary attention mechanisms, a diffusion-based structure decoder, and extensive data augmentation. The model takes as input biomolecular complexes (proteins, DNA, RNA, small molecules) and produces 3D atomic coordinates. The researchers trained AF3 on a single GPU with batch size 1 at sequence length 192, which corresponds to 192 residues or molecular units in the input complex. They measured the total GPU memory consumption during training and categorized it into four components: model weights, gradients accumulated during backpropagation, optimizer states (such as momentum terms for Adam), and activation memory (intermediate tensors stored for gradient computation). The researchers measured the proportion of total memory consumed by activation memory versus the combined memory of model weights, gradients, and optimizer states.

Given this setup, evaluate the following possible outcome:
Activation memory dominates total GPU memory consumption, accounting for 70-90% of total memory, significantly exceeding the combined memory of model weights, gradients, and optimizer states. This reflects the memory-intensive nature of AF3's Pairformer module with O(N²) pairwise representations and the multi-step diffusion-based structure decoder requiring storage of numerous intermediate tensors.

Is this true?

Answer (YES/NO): NO